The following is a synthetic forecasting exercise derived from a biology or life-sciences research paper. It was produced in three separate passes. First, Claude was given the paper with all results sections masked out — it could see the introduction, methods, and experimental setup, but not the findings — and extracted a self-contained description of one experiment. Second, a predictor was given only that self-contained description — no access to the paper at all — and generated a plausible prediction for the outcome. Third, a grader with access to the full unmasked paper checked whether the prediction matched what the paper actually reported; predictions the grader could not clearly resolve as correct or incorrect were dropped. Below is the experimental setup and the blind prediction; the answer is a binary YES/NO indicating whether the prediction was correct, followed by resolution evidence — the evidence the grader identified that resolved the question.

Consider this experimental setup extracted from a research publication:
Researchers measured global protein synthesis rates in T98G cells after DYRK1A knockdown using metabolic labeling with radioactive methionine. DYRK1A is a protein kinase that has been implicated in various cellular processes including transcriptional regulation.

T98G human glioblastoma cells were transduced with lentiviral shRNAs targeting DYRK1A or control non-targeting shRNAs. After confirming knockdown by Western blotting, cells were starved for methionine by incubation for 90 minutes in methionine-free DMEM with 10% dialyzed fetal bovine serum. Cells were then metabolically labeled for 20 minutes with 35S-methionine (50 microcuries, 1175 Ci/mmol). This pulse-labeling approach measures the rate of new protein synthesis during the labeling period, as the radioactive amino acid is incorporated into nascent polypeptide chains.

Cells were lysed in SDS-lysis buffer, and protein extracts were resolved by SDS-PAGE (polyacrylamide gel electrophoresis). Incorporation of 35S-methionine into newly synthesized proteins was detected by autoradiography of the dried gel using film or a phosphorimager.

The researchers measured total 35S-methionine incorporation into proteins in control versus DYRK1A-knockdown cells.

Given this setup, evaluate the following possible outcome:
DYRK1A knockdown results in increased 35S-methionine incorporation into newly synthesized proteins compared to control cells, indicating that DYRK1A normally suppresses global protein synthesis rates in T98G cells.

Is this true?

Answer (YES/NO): NO